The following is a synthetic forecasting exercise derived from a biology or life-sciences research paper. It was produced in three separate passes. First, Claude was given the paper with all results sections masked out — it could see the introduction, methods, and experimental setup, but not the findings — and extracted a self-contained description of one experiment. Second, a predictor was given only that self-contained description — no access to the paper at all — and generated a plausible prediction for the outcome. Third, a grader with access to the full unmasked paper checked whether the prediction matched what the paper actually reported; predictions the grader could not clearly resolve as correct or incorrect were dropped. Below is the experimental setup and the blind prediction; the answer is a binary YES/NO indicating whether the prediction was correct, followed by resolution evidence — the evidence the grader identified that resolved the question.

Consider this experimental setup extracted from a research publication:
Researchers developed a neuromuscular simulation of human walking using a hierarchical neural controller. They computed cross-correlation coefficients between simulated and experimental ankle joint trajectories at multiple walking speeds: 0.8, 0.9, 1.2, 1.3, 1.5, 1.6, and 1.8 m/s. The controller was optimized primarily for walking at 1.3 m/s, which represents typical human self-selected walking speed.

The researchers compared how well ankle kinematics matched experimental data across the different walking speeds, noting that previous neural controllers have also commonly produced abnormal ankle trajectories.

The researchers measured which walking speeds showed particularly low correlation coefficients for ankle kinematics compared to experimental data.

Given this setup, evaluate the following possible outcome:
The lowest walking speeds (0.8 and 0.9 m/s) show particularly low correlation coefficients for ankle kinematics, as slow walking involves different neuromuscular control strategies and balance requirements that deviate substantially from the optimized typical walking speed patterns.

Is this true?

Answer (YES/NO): YES